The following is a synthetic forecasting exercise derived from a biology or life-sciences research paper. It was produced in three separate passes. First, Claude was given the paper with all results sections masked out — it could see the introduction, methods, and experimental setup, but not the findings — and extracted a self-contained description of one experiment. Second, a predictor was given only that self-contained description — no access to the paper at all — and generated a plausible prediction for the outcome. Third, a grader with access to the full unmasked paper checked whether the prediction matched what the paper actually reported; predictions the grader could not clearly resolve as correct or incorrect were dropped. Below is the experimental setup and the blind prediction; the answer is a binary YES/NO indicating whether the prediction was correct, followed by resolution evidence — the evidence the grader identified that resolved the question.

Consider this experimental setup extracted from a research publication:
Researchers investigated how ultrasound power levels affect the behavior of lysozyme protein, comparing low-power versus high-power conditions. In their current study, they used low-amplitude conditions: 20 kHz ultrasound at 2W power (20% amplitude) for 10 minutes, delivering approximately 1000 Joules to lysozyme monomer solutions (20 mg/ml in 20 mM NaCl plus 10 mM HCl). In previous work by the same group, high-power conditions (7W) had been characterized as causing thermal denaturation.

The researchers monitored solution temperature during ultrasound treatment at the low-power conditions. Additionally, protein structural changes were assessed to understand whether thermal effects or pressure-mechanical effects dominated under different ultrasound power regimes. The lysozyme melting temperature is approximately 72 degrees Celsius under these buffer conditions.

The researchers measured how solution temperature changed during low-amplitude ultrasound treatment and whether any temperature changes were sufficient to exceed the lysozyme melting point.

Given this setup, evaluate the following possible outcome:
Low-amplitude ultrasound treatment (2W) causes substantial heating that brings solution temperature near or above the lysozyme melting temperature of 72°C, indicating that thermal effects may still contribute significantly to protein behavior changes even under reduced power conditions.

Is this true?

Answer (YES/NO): NO